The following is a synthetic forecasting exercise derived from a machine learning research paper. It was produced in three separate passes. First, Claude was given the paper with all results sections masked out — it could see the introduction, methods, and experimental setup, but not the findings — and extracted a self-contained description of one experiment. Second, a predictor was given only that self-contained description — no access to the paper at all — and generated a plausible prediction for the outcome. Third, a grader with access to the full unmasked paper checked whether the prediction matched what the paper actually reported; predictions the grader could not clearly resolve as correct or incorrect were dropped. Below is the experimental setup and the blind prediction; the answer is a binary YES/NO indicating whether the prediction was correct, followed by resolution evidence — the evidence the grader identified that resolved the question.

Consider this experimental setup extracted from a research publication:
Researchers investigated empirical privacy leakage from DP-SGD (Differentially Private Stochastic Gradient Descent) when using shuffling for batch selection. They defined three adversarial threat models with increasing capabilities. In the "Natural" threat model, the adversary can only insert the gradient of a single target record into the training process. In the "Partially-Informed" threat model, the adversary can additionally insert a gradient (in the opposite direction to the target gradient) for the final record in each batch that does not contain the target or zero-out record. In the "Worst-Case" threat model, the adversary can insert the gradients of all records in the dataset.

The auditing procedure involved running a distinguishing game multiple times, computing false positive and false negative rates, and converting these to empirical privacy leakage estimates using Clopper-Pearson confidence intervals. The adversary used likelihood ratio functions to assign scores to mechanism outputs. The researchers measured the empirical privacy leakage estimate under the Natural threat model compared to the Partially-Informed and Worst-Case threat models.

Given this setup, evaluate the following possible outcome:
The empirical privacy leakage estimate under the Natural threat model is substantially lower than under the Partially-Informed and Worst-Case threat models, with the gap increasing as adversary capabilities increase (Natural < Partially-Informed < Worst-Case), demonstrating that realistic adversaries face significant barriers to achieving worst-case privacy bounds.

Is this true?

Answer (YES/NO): YES